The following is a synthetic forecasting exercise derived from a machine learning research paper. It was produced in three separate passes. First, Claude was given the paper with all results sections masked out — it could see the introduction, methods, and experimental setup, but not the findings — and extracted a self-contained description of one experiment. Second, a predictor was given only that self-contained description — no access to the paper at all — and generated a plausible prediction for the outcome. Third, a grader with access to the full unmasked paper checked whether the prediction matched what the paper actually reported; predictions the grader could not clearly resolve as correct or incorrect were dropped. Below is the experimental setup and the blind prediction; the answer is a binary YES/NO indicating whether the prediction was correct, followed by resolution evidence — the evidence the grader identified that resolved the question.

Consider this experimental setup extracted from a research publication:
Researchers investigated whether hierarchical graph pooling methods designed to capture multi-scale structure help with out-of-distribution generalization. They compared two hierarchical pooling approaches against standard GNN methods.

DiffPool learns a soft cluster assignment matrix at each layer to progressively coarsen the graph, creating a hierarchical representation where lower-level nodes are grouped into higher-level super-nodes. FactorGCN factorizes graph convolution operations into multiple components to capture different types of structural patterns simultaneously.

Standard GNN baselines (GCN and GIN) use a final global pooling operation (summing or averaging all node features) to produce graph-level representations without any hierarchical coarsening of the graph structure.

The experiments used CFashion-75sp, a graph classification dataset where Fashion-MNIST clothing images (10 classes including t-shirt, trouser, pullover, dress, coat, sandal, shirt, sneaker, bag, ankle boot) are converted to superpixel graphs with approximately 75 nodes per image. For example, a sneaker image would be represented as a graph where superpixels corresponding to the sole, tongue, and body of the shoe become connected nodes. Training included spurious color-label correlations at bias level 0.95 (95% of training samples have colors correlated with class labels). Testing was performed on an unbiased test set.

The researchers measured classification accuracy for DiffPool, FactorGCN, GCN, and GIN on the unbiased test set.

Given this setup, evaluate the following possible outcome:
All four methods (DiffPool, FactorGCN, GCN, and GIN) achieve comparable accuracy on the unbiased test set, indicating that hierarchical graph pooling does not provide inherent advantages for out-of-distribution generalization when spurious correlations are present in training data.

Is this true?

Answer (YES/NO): YES